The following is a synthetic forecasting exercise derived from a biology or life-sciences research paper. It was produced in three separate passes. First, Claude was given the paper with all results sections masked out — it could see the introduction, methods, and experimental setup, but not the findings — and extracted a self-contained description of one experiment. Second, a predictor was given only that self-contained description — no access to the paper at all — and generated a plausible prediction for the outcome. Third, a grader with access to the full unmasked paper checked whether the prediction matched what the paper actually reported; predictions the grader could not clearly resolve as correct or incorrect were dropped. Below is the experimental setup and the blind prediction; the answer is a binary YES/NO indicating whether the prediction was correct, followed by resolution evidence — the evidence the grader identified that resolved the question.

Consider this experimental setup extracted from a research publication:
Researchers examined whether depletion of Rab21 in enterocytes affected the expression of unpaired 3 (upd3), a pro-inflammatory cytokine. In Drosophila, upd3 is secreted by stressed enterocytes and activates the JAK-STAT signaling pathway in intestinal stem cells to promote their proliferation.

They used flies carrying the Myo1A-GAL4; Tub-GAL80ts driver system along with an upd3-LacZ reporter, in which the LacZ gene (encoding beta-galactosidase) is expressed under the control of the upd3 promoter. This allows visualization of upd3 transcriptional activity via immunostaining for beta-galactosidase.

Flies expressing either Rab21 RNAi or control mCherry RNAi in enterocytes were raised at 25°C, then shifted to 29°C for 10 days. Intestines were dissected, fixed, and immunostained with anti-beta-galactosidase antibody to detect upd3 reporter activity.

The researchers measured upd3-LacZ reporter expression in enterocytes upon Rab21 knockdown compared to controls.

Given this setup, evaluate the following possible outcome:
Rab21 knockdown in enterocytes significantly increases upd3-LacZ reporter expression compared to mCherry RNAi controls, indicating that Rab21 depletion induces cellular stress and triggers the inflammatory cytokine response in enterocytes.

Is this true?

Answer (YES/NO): YES